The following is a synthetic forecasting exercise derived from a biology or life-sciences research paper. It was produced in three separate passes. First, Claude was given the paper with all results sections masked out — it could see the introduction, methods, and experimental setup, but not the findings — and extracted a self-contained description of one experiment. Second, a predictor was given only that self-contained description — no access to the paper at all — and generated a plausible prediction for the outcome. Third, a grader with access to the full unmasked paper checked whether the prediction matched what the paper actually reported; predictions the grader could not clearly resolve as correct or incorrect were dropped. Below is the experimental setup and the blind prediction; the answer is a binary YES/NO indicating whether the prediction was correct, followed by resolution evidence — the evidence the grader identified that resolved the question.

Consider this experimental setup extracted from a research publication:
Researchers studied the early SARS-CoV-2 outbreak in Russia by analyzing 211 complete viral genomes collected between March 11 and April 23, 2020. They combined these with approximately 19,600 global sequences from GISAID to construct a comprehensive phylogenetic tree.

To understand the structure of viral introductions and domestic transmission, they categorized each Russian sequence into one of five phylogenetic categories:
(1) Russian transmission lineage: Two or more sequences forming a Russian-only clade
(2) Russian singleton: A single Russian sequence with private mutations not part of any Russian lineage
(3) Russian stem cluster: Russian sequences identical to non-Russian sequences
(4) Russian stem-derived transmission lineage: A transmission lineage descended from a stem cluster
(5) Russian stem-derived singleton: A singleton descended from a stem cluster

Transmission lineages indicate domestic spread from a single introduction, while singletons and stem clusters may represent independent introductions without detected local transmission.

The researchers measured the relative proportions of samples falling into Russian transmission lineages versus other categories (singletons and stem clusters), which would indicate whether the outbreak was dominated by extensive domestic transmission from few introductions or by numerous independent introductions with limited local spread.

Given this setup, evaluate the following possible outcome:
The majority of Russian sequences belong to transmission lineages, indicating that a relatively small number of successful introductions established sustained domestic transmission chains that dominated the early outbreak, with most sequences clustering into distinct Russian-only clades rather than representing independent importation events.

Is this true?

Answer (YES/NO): NO